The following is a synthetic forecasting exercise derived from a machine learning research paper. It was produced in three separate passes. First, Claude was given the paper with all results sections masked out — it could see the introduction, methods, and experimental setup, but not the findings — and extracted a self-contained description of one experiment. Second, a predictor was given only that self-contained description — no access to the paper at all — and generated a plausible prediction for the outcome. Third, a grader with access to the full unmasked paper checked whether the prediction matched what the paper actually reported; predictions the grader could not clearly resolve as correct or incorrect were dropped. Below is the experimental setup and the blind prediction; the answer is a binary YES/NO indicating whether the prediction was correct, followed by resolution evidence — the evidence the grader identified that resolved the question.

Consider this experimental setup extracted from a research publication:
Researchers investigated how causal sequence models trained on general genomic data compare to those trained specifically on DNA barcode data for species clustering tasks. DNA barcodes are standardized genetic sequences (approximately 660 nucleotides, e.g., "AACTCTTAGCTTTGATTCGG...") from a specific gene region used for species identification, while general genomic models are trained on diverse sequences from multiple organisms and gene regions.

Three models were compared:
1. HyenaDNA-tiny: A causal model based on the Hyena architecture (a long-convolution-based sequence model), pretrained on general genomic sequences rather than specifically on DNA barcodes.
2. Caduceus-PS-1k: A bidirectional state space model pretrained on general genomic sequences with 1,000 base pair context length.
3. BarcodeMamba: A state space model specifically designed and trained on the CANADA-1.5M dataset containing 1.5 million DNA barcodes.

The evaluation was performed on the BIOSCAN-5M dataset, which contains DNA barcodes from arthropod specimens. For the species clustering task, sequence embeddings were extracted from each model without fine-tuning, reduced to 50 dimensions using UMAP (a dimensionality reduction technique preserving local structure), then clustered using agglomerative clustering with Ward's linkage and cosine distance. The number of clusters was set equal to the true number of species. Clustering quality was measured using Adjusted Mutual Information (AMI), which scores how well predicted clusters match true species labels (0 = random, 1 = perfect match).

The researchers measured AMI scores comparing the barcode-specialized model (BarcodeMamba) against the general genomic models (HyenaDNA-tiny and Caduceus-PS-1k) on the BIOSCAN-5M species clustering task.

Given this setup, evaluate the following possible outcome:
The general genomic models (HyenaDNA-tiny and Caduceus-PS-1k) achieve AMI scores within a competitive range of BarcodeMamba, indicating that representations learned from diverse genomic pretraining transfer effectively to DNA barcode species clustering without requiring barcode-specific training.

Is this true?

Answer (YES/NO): YES